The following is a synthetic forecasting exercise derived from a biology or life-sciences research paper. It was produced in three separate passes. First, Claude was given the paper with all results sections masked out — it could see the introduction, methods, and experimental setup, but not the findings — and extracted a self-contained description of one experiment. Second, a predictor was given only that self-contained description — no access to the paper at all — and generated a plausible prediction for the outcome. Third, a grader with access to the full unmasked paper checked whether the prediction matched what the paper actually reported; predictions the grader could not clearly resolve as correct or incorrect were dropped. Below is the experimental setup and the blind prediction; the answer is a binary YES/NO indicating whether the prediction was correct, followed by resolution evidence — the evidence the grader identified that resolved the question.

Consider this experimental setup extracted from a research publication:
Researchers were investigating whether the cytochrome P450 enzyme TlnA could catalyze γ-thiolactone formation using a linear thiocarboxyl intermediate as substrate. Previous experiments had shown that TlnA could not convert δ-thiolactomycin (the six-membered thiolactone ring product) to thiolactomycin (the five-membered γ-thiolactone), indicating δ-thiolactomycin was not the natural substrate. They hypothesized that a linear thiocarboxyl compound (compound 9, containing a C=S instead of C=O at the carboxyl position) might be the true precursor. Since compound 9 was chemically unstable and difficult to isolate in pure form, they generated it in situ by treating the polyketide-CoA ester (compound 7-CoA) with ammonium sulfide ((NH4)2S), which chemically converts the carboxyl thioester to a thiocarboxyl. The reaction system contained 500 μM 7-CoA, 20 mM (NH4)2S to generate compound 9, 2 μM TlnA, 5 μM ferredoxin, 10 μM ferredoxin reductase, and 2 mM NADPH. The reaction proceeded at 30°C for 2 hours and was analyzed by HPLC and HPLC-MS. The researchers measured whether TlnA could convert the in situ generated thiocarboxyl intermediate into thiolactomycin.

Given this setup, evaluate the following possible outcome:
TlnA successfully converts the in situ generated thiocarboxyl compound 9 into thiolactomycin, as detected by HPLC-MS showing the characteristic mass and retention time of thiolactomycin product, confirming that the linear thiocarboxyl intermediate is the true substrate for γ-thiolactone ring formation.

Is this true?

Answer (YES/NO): YES